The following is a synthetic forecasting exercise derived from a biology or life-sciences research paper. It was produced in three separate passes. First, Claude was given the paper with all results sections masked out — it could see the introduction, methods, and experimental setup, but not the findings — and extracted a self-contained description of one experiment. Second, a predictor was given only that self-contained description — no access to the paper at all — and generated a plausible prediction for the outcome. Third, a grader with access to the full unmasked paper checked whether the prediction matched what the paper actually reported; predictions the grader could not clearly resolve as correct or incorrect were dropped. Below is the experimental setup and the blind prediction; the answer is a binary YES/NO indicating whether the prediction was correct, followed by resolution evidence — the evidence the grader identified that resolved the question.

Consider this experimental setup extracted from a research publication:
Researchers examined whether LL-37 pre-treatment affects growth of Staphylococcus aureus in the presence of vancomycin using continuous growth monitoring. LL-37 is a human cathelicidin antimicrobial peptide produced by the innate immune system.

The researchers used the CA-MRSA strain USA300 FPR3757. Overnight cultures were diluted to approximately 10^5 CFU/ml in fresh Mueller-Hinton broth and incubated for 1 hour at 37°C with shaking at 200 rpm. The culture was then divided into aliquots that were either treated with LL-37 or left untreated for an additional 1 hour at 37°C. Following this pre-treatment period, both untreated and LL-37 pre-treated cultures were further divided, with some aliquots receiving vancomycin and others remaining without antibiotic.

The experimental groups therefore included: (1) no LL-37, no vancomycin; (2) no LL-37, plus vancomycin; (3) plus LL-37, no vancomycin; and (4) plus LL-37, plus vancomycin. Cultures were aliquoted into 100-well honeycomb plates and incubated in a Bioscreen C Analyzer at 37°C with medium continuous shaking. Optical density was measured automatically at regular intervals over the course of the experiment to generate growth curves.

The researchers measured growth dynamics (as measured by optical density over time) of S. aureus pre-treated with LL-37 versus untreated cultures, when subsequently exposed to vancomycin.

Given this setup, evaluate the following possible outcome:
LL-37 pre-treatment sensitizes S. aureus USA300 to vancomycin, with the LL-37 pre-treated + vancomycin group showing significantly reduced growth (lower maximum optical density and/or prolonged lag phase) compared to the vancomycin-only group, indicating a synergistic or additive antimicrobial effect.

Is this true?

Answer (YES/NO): NO